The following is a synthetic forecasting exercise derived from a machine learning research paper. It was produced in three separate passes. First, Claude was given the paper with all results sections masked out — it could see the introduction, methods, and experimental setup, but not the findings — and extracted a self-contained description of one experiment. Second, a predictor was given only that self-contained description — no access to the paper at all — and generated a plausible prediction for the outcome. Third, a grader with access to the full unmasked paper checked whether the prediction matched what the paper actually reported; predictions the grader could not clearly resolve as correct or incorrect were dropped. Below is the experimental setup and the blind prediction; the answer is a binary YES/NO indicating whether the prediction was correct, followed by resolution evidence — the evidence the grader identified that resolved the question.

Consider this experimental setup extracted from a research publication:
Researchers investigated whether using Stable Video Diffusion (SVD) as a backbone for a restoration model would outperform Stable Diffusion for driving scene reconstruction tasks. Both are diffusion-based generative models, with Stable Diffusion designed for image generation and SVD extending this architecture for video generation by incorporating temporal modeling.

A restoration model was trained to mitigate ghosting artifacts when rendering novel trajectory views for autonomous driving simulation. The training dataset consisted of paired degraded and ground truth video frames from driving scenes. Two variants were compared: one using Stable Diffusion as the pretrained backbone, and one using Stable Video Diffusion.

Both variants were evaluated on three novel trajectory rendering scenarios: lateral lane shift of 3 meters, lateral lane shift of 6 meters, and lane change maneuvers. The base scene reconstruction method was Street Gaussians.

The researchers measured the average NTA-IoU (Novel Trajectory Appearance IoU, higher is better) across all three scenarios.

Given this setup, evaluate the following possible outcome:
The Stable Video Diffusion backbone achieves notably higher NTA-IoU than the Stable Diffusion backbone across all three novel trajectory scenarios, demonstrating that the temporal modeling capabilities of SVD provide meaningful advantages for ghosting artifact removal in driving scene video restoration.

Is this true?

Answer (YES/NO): NO